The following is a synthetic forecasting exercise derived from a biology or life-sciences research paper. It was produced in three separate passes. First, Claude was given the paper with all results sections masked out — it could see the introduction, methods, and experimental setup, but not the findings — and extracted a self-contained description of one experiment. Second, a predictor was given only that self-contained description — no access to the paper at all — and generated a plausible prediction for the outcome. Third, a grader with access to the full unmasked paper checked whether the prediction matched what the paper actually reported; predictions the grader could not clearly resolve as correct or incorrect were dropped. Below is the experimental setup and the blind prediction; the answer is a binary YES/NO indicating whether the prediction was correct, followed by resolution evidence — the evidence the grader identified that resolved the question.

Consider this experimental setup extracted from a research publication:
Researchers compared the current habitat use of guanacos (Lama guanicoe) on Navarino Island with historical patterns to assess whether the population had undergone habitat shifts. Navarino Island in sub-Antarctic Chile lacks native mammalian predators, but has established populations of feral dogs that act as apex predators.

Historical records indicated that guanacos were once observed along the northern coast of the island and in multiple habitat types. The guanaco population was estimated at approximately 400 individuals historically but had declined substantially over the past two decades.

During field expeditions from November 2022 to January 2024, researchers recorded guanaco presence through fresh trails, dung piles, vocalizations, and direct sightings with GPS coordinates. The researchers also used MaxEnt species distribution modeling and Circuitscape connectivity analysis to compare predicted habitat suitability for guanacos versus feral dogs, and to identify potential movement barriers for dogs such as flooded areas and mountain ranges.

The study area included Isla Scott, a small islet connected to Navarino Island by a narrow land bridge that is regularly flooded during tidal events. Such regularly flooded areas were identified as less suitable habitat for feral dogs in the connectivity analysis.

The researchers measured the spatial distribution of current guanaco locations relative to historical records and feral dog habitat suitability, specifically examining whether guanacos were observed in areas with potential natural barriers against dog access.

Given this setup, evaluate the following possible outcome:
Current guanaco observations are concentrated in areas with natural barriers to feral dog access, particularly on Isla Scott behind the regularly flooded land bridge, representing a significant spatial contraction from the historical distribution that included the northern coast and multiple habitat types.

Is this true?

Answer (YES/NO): YES